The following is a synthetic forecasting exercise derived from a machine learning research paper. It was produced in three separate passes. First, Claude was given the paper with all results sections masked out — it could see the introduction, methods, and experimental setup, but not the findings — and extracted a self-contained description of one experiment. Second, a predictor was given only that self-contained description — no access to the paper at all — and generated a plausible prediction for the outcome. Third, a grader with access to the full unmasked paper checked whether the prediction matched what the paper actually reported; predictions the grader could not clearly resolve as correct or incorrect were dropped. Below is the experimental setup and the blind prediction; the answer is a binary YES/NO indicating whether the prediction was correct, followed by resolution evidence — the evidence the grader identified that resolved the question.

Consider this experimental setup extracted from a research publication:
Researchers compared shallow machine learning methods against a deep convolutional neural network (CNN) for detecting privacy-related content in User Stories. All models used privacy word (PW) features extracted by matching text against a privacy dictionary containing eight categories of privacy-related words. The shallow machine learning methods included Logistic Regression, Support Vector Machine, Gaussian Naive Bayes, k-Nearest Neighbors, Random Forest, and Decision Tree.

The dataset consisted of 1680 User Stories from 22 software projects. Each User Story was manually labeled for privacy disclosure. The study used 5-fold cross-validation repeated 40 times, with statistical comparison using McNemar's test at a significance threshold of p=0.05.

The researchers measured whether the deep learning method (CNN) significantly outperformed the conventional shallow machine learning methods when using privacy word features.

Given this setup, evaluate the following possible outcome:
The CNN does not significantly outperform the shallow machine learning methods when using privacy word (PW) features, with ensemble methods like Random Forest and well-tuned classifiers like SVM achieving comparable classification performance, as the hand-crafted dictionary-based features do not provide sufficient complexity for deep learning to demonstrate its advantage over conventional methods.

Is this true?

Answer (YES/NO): YES